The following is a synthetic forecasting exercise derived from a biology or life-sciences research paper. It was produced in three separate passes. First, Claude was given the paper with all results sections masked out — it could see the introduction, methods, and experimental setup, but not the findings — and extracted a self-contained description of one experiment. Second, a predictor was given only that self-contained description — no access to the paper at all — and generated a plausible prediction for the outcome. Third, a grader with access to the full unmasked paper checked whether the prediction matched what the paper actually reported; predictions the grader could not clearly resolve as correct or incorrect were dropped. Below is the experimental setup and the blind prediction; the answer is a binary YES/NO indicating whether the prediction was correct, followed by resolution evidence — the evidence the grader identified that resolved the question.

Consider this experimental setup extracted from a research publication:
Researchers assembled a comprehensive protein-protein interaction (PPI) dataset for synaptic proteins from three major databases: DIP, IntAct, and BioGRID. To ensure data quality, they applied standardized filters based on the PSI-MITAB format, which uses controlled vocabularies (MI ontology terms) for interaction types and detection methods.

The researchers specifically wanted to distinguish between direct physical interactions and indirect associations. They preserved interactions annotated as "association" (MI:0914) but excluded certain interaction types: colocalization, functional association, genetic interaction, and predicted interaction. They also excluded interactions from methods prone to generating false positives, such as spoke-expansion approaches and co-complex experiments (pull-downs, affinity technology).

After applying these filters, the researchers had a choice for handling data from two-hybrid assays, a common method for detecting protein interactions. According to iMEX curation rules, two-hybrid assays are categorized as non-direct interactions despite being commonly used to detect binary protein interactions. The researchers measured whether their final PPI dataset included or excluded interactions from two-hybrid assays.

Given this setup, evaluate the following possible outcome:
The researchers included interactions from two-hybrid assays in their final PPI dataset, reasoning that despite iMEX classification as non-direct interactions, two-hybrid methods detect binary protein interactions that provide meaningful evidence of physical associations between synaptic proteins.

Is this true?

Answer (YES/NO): YES